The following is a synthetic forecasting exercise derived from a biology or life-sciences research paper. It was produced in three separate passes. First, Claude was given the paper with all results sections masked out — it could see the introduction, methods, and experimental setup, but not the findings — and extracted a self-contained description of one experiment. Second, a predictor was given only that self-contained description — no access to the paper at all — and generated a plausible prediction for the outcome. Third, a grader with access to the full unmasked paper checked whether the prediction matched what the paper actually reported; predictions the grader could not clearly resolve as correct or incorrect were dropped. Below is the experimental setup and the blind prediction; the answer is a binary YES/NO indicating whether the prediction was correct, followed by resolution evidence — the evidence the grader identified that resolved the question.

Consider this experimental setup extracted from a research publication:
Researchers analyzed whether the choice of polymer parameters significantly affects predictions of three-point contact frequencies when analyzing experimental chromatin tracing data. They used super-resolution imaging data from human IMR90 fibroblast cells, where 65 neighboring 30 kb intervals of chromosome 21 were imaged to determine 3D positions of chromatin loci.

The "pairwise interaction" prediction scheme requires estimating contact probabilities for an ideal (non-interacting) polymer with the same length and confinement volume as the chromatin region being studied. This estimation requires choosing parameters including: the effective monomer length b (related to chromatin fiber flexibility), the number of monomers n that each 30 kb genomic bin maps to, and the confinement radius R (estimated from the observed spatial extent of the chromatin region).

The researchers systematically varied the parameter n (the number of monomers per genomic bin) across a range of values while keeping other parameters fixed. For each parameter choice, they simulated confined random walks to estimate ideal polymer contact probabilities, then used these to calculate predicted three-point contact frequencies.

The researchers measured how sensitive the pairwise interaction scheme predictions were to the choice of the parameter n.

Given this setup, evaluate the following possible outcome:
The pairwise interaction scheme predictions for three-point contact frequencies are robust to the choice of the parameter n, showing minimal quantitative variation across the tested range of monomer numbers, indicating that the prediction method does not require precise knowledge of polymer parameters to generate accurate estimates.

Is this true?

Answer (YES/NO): YES